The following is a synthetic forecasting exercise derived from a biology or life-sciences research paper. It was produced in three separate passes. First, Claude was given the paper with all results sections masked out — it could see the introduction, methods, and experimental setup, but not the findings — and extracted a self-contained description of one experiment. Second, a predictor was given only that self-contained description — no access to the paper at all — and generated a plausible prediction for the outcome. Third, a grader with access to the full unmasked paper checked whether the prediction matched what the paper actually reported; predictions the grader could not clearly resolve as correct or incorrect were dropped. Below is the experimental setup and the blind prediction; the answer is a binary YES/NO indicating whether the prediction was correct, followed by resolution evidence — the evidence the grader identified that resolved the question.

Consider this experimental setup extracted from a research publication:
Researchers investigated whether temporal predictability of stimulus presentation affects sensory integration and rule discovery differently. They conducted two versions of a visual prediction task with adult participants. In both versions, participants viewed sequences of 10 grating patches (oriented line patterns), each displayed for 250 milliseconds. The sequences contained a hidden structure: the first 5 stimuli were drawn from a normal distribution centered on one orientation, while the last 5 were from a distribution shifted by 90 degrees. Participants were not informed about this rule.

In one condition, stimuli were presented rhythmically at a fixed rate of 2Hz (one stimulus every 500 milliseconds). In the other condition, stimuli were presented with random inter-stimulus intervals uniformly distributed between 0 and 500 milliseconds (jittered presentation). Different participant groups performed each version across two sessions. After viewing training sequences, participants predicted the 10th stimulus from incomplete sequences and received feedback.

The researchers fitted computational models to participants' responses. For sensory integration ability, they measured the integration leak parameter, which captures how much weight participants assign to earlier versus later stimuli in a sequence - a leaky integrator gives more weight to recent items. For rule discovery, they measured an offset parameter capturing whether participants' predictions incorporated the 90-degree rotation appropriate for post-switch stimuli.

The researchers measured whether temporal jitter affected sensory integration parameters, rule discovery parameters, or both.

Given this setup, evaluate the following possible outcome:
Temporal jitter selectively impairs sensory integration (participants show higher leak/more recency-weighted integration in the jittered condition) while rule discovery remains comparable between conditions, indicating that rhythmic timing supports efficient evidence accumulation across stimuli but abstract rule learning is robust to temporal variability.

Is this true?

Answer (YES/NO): NO